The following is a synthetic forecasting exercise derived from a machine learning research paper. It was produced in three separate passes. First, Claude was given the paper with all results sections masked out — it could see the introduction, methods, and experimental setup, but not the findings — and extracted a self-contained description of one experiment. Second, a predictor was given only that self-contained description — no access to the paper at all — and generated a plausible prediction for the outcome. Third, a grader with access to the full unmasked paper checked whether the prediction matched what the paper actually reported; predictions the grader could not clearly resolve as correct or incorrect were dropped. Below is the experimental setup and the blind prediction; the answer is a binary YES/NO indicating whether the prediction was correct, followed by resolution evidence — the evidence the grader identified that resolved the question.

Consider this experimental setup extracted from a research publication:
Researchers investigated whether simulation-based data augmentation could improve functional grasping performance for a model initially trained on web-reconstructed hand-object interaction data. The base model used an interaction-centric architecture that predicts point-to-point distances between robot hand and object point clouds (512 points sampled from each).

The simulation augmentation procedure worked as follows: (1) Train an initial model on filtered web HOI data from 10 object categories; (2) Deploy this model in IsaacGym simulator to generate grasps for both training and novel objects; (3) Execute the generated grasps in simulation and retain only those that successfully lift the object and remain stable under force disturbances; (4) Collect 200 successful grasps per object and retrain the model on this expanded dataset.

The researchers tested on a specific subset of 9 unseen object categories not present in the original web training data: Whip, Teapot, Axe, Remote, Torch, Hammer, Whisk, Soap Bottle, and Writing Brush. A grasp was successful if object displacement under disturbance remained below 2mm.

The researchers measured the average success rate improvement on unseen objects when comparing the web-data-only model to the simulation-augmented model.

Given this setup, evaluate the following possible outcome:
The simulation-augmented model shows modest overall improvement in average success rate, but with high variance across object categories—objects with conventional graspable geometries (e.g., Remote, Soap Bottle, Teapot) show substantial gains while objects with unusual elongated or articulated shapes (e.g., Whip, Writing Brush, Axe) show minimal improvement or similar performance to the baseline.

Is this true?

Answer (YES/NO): NO